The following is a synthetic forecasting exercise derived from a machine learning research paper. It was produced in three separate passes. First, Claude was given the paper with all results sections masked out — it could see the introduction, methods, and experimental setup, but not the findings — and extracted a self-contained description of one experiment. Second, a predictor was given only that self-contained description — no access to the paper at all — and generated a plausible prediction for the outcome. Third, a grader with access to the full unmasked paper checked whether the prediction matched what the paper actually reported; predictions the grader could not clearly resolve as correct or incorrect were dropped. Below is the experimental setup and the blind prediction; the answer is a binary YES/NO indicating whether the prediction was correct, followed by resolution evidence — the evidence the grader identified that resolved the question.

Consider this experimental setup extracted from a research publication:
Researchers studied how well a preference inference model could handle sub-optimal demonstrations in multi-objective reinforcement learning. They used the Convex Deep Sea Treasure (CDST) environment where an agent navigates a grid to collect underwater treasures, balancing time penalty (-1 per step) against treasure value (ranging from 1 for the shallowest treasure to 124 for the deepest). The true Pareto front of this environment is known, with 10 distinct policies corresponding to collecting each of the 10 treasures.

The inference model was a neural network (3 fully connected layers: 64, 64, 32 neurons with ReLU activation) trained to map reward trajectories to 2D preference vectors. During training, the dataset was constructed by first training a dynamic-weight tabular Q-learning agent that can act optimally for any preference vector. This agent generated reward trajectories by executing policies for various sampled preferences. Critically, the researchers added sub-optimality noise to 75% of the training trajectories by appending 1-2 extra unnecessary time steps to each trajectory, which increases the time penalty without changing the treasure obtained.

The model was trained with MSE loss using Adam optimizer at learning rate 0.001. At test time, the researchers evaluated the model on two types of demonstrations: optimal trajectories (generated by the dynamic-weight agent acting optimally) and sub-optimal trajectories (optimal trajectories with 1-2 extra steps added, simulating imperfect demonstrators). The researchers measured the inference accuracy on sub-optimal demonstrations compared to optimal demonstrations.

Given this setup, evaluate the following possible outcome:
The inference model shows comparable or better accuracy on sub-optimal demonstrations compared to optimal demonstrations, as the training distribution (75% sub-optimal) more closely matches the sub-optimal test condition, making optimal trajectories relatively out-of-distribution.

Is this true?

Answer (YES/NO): YES